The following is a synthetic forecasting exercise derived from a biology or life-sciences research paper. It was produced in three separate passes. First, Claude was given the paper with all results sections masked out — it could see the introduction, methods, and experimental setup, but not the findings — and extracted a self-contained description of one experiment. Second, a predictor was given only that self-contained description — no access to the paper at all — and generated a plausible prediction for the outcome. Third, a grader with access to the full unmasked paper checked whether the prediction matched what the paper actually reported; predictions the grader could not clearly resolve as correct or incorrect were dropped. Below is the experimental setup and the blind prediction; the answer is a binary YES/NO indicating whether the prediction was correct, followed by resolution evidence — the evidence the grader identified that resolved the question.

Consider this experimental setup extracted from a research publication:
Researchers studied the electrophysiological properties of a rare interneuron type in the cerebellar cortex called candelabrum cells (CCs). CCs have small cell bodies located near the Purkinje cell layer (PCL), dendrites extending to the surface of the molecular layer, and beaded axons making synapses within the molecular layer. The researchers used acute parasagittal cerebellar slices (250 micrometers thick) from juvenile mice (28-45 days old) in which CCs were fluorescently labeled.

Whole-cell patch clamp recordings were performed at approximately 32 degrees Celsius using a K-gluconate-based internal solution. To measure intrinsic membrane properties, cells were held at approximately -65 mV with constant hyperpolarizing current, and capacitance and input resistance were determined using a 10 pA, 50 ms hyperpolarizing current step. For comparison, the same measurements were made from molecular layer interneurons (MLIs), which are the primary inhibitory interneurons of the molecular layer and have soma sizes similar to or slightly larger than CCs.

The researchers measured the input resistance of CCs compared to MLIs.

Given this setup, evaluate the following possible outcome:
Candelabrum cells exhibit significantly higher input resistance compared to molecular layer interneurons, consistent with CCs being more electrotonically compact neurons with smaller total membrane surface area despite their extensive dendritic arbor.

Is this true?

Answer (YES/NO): YES